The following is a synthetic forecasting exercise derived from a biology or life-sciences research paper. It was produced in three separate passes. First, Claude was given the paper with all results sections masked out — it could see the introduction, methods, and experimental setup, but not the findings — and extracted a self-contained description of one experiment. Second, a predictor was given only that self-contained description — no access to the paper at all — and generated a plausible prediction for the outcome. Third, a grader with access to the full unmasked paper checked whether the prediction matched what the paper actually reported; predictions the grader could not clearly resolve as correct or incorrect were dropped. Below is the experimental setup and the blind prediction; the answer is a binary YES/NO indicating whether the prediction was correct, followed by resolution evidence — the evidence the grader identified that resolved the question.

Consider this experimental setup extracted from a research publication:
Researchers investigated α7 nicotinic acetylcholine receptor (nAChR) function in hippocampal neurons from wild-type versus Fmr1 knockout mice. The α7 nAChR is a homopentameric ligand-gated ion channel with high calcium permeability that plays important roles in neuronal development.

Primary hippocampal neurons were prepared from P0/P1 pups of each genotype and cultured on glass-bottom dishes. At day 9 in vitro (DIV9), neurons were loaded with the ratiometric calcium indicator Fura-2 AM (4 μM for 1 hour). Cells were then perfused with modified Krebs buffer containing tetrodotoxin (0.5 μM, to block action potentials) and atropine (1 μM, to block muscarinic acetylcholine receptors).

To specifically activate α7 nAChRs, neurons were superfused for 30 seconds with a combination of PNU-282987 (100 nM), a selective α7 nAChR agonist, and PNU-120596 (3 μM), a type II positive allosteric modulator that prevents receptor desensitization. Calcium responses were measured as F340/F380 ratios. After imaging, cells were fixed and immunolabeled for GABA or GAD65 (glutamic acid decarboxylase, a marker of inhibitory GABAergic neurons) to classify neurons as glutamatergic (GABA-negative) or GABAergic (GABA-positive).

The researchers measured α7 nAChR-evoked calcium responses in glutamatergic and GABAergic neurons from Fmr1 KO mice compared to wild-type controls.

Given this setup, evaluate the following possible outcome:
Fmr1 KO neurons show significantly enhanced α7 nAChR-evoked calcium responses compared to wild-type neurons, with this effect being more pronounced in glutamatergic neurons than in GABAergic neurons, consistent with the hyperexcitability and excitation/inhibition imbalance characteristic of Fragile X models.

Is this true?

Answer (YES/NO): NO